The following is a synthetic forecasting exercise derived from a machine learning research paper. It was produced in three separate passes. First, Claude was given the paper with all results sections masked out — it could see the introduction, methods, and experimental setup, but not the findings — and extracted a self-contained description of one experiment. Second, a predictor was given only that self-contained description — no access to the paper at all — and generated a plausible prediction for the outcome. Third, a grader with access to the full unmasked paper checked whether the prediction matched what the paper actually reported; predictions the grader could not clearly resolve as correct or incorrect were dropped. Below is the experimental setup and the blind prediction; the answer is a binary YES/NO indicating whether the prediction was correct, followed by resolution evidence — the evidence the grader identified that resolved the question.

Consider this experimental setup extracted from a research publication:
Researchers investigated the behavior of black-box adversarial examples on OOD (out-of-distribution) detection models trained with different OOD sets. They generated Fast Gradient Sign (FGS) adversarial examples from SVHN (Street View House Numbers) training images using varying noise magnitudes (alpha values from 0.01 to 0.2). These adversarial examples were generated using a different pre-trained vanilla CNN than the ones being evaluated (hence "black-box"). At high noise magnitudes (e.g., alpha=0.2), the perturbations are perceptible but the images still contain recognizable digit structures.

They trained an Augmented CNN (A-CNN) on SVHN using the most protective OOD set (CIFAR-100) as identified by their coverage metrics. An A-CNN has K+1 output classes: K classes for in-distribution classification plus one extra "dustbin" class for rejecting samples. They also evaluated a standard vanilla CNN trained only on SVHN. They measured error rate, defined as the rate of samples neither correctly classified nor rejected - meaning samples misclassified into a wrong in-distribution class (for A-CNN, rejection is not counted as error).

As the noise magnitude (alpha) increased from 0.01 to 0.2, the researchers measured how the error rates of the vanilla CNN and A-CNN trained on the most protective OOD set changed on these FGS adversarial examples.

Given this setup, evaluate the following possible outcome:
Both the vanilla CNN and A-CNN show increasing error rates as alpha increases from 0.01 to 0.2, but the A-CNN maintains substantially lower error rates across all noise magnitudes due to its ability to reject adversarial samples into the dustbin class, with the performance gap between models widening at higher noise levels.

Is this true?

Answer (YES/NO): NO